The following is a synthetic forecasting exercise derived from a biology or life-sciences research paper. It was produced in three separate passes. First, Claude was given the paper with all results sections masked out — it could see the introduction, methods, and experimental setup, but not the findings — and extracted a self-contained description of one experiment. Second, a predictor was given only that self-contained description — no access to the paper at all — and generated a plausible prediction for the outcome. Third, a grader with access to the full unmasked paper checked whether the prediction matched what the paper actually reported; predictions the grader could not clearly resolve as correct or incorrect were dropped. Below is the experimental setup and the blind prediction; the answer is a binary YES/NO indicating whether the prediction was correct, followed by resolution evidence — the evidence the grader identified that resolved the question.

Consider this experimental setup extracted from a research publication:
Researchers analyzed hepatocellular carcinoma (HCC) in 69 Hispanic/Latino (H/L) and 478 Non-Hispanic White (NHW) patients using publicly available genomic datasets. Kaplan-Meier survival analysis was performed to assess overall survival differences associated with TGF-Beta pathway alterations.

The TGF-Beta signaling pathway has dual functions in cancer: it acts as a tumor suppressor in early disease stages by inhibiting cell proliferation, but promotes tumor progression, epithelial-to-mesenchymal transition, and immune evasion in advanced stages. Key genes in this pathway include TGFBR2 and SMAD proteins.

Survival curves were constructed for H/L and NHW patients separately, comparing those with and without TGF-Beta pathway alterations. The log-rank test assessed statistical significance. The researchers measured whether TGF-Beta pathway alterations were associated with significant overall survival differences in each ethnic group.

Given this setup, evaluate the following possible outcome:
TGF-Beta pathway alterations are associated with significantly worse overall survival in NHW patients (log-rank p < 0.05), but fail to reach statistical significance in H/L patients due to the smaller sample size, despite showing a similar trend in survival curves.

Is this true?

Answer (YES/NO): NO